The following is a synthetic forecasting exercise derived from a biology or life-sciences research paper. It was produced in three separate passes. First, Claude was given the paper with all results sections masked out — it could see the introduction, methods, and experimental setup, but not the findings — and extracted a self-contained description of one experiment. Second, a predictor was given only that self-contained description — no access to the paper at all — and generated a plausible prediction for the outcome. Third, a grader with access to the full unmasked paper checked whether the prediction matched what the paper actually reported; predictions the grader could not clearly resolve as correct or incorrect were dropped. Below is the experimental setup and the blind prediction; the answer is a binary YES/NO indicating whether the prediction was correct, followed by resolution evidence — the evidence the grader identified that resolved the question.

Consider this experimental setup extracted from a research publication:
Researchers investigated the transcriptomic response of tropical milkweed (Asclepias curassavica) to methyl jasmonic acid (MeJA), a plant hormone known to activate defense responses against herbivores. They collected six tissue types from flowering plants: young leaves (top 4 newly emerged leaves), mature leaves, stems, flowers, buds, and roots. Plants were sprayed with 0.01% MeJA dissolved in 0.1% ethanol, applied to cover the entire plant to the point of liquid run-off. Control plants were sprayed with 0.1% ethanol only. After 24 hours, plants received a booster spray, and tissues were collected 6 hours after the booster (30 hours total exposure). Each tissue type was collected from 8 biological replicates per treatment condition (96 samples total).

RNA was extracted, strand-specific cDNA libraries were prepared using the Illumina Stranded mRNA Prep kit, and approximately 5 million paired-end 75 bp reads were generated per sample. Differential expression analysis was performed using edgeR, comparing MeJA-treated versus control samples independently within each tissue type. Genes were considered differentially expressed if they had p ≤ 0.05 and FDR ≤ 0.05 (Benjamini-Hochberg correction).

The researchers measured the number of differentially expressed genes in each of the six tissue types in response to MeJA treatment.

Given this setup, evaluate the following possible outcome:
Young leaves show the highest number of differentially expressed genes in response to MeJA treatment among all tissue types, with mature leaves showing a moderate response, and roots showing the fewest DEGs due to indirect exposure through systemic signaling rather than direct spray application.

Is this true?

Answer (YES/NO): NO